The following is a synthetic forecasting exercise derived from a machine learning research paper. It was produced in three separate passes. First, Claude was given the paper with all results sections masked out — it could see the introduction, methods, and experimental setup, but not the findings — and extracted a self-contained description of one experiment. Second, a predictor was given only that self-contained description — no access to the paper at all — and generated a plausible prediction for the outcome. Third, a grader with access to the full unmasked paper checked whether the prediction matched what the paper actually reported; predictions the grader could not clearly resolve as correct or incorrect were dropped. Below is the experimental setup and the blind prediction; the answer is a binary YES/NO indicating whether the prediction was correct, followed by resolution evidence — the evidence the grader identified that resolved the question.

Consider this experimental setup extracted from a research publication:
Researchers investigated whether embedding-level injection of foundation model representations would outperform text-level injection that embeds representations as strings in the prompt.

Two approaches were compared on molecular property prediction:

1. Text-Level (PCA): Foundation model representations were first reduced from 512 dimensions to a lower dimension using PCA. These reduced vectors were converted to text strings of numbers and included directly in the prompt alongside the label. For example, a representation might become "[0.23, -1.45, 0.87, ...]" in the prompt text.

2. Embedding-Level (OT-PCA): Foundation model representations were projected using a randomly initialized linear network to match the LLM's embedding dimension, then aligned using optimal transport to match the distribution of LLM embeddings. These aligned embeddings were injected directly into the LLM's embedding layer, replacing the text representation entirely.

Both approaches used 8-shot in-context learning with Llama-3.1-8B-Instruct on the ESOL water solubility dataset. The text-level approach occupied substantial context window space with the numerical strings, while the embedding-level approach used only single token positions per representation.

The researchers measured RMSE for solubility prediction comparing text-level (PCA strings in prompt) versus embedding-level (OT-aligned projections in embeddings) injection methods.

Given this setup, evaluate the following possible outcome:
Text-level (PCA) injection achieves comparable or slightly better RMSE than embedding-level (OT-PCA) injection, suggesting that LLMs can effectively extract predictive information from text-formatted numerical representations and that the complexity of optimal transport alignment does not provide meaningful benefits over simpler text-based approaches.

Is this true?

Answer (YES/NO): YES